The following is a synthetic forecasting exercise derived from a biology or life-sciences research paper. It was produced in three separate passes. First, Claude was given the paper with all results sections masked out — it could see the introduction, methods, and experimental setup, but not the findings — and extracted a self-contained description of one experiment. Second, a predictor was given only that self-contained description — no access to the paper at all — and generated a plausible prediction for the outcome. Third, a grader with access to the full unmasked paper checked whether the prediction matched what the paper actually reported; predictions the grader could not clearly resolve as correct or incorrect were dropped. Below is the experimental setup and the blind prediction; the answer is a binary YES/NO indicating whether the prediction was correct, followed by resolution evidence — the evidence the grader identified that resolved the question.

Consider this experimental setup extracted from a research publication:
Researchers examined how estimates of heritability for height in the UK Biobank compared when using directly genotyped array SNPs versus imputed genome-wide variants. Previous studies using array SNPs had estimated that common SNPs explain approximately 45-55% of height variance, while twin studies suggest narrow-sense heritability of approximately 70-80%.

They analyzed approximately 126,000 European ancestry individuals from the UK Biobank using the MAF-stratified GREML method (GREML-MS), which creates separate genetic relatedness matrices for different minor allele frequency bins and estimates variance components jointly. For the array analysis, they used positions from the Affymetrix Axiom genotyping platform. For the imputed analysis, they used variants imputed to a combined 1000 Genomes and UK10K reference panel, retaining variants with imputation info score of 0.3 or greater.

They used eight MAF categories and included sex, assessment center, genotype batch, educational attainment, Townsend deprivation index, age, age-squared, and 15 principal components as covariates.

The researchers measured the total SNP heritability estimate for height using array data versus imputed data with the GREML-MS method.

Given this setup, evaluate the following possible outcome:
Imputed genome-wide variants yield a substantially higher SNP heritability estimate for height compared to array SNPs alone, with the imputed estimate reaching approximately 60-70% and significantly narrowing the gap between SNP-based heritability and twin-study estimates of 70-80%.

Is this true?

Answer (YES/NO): NO